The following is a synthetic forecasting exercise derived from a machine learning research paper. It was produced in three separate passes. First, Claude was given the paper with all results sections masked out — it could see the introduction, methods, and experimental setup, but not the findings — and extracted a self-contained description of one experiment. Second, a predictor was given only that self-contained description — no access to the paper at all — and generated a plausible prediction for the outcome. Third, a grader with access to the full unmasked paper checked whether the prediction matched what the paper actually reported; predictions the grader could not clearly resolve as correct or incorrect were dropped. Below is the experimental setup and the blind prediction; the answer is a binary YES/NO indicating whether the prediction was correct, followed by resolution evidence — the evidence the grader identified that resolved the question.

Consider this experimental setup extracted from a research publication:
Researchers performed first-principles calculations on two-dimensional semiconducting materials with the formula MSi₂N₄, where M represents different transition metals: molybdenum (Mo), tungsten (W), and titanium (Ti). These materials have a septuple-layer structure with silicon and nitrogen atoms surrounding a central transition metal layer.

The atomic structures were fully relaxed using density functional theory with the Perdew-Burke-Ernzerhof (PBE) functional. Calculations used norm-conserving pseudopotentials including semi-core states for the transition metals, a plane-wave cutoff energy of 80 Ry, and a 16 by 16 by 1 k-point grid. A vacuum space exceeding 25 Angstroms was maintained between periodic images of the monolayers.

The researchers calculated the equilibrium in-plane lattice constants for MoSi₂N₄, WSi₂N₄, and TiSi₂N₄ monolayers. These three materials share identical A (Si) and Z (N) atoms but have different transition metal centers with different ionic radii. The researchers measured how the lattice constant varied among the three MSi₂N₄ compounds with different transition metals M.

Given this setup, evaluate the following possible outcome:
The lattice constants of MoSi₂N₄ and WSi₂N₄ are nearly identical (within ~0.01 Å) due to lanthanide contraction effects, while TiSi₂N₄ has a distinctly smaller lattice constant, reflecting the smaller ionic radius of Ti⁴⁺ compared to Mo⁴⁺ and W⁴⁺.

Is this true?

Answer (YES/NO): NO